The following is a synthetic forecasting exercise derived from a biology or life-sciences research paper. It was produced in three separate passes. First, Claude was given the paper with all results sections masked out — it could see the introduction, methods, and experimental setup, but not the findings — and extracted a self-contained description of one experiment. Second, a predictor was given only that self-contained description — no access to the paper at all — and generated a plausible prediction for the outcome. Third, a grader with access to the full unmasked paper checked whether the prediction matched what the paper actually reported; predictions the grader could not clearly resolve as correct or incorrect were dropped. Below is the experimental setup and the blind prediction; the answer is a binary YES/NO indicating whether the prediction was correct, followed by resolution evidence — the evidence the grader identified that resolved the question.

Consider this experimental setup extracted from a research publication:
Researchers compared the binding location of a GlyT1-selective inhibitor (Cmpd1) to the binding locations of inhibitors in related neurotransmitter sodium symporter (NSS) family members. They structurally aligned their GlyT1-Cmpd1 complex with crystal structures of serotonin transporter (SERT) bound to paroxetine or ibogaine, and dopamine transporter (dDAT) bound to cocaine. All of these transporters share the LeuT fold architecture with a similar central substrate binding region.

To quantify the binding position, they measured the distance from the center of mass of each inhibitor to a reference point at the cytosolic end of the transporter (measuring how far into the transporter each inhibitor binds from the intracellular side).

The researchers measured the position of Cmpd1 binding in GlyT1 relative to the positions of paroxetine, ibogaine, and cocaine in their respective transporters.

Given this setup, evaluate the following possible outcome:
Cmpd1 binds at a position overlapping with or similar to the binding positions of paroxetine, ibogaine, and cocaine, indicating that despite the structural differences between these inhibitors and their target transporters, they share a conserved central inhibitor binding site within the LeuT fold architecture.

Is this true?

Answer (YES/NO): NO